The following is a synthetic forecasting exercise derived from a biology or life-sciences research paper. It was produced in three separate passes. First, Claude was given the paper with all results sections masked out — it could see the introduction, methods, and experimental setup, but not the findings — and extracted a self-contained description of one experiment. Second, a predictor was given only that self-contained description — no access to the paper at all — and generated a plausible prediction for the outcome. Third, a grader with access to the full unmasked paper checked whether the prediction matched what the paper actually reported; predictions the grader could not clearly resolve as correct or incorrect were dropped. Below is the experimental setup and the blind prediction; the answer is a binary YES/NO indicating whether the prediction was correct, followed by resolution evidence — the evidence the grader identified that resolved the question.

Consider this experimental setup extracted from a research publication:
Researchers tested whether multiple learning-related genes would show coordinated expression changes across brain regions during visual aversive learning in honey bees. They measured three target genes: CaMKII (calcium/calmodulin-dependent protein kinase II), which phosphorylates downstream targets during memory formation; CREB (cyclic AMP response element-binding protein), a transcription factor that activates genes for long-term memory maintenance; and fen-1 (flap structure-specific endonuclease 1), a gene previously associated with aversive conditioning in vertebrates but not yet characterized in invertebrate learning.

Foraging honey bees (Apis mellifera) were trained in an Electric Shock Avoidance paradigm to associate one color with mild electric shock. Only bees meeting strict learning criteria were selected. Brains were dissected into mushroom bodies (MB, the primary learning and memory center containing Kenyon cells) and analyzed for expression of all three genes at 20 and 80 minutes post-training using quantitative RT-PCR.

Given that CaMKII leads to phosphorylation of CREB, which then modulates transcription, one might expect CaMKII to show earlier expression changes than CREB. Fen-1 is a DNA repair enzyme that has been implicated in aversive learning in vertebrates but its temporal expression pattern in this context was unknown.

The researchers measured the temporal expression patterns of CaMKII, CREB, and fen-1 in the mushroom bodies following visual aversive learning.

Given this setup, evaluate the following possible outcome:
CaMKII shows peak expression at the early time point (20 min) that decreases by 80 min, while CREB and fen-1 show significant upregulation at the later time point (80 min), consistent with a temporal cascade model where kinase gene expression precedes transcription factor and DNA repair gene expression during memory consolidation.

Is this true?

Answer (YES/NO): NO